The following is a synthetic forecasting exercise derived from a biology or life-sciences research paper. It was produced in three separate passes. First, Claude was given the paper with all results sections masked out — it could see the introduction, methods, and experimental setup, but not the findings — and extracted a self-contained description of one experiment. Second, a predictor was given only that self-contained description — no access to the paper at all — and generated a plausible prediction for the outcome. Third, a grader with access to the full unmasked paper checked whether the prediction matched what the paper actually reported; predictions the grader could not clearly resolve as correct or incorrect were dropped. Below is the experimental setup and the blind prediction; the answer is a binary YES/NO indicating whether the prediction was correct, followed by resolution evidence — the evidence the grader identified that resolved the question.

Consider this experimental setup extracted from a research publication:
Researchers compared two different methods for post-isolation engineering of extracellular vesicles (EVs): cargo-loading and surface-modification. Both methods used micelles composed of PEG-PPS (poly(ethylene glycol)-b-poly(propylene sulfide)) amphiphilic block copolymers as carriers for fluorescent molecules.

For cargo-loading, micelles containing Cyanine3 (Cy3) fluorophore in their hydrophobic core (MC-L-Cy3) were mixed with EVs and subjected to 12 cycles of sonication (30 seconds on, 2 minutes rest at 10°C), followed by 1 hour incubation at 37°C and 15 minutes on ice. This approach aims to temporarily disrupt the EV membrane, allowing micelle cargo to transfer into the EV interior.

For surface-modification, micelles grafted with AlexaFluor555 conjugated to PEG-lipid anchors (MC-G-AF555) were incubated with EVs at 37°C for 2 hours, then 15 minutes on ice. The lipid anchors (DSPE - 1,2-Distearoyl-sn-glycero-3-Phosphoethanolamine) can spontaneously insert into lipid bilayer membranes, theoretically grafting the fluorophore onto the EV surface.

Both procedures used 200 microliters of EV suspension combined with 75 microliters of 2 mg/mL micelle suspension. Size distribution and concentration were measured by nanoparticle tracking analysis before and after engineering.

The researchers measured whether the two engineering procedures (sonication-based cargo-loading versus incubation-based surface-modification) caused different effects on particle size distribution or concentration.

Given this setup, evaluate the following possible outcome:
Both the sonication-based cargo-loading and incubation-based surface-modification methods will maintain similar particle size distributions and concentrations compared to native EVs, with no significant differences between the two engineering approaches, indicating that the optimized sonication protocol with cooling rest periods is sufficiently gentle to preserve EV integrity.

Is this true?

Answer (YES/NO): YES